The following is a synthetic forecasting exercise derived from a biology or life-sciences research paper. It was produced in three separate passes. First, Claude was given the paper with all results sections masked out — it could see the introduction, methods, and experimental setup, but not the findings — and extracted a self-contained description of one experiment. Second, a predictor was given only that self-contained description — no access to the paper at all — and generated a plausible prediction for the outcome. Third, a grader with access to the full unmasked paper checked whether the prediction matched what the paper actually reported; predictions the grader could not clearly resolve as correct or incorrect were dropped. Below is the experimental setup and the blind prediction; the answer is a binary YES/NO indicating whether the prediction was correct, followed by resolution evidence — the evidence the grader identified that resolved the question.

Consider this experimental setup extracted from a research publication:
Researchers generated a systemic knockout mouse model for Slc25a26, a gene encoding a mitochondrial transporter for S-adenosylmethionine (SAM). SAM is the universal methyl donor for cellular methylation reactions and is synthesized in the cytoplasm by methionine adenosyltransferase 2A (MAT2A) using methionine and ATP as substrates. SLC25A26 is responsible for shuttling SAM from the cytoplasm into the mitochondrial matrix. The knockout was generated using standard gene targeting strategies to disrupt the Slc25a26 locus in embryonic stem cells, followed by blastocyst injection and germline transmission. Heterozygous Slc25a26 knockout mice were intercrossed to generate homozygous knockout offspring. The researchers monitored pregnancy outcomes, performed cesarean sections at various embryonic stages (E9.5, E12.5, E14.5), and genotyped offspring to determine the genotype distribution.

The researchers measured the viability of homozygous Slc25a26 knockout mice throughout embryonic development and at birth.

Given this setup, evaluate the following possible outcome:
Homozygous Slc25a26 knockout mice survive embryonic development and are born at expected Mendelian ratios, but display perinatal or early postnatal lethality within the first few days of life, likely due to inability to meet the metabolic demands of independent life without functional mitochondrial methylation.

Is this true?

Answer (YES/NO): NO